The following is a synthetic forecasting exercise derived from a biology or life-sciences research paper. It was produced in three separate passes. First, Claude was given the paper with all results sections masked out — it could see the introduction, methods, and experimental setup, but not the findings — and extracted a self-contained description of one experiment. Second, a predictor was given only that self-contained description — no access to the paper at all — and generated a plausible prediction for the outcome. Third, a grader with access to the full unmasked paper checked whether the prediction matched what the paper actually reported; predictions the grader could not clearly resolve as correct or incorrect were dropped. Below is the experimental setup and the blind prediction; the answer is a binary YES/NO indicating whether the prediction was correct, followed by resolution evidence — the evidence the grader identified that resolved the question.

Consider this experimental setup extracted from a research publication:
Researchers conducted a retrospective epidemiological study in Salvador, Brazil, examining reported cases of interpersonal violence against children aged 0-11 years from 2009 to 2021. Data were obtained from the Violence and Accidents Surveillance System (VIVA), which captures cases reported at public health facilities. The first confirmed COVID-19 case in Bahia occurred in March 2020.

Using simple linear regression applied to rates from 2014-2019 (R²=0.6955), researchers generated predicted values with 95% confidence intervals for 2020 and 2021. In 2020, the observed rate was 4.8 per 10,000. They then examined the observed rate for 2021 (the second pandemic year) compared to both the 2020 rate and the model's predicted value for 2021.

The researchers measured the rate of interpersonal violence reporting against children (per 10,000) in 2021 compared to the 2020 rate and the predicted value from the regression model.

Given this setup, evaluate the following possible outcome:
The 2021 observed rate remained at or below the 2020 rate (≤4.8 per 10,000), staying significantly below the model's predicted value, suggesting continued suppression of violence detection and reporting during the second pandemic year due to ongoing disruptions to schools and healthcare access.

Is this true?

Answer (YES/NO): NO